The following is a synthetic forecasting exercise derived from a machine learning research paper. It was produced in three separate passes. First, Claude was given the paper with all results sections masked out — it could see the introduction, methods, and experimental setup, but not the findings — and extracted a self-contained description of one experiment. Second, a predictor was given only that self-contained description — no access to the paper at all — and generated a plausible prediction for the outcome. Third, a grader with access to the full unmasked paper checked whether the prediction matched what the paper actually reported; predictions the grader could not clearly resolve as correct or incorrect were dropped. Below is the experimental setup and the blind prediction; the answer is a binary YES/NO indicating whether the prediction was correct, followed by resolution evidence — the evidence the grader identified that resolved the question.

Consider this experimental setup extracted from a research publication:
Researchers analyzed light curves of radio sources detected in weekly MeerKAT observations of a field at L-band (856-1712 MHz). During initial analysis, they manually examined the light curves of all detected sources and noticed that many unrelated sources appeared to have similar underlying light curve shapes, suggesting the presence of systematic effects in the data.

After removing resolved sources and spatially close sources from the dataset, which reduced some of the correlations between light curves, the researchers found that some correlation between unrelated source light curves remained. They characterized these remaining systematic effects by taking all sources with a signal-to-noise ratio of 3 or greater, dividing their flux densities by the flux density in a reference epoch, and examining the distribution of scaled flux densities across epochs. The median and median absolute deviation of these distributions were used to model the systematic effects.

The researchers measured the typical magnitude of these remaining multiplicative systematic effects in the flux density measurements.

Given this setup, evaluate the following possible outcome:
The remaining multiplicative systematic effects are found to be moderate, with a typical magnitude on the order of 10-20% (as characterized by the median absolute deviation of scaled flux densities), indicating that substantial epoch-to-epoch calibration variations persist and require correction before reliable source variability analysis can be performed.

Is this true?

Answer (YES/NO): YES